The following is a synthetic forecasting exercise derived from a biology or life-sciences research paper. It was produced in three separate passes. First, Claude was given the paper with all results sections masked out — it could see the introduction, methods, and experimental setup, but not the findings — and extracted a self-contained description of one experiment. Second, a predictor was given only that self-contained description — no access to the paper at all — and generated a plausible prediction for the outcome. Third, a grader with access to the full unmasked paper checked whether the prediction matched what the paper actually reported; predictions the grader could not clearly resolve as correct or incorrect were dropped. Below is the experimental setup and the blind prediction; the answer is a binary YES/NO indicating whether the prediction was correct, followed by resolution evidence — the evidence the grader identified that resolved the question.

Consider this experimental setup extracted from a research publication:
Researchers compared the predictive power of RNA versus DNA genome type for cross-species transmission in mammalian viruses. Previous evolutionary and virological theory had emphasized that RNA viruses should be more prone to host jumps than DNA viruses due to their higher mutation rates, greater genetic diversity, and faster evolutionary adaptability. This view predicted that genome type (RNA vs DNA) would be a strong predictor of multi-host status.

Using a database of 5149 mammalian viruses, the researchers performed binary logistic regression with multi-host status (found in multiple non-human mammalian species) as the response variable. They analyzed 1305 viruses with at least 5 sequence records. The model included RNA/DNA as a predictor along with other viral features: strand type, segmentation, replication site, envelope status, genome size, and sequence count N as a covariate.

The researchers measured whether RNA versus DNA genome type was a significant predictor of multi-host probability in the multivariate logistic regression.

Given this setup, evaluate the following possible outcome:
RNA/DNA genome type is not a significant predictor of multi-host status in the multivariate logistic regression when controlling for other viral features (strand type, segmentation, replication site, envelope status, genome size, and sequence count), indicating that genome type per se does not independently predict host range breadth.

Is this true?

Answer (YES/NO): YES